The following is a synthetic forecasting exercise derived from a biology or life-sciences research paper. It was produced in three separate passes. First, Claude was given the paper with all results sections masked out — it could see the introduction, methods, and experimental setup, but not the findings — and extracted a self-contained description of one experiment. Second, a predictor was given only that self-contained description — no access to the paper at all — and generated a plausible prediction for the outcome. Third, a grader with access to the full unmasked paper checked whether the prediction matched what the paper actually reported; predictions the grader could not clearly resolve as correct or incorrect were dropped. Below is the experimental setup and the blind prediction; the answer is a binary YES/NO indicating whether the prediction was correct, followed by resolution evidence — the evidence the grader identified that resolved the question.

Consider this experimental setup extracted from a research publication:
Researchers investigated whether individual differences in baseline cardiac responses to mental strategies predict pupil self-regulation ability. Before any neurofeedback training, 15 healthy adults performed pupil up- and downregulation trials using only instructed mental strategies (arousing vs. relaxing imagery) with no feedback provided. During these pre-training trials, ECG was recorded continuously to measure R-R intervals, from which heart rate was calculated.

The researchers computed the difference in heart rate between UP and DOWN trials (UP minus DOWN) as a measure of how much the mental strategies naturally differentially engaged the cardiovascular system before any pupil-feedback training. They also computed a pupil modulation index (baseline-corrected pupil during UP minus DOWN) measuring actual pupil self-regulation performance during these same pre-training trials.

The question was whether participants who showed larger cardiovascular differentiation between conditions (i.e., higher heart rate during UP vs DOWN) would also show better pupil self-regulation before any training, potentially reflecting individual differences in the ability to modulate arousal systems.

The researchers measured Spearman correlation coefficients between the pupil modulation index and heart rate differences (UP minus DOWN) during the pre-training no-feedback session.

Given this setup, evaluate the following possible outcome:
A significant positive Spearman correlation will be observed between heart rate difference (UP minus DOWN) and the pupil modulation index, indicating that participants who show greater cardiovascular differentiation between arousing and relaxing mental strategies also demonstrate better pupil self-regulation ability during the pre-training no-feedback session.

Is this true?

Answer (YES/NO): NO